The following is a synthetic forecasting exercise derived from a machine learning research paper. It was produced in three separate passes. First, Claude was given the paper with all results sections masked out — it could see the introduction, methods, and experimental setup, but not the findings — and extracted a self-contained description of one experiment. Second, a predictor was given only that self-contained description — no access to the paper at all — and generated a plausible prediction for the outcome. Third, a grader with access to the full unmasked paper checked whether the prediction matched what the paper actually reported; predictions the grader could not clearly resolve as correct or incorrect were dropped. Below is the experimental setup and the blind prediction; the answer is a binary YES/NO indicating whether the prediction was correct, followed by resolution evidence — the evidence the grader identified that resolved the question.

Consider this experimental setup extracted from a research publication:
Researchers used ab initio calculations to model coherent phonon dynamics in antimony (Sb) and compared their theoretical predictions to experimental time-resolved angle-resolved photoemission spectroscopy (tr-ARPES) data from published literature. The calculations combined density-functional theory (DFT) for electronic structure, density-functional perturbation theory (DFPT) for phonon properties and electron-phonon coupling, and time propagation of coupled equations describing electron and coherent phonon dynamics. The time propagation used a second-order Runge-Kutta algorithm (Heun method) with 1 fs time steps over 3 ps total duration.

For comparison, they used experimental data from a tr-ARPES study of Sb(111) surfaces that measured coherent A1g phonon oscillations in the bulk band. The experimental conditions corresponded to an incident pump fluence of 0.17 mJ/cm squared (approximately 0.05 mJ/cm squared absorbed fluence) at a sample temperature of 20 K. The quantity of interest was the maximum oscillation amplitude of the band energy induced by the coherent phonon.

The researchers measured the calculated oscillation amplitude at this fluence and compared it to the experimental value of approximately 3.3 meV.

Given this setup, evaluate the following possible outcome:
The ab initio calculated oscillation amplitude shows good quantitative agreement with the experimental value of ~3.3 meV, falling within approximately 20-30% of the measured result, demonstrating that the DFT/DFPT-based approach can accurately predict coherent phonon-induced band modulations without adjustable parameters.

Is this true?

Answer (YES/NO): NO